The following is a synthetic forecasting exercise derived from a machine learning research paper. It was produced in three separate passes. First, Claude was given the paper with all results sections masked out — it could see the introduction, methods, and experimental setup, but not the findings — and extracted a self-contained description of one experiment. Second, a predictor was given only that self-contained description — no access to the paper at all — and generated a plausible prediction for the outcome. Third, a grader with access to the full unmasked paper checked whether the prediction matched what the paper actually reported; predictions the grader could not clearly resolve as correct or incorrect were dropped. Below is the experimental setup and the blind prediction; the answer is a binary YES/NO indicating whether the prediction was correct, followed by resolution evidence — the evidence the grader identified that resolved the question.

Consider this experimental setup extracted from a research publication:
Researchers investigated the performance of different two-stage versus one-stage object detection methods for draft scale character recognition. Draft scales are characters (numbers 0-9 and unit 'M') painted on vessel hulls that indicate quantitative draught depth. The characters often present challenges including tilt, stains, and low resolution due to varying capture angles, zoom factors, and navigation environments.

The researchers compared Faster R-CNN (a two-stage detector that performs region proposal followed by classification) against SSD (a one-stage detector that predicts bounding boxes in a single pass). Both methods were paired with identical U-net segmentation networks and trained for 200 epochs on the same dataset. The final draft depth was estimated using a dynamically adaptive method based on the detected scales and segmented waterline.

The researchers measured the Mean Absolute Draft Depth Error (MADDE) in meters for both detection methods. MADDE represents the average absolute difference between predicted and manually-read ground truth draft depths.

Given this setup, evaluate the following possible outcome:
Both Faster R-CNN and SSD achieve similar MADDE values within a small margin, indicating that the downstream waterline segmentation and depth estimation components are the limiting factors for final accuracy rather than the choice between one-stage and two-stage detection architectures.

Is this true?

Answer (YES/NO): NO